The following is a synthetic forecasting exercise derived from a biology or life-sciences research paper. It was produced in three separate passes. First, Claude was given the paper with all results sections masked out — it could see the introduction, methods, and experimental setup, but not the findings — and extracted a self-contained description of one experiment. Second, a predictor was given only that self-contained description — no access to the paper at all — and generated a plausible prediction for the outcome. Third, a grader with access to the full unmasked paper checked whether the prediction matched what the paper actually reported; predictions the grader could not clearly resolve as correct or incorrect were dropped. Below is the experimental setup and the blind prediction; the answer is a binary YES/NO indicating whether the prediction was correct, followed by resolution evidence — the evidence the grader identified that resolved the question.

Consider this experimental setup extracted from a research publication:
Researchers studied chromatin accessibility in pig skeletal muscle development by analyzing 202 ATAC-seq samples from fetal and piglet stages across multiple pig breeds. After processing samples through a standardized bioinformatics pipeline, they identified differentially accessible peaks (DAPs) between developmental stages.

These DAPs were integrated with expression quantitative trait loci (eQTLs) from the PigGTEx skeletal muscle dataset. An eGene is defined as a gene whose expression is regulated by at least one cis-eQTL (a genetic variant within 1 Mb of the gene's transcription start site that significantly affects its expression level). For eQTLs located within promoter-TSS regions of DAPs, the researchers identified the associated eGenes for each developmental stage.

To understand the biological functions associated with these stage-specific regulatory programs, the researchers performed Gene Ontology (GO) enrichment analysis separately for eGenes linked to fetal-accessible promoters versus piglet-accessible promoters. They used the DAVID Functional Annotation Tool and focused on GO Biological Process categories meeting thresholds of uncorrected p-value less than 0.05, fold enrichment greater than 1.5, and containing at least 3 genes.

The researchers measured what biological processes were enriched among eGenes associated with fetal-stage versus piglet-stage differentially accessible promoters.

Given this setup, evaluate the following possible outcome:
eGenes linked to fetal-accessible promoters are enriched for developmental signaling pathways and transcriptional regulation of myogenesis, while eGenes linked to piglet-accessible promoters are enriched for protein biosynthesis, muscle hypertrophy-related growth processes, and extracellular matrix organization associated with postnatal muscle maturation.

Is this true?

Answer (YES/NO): NO